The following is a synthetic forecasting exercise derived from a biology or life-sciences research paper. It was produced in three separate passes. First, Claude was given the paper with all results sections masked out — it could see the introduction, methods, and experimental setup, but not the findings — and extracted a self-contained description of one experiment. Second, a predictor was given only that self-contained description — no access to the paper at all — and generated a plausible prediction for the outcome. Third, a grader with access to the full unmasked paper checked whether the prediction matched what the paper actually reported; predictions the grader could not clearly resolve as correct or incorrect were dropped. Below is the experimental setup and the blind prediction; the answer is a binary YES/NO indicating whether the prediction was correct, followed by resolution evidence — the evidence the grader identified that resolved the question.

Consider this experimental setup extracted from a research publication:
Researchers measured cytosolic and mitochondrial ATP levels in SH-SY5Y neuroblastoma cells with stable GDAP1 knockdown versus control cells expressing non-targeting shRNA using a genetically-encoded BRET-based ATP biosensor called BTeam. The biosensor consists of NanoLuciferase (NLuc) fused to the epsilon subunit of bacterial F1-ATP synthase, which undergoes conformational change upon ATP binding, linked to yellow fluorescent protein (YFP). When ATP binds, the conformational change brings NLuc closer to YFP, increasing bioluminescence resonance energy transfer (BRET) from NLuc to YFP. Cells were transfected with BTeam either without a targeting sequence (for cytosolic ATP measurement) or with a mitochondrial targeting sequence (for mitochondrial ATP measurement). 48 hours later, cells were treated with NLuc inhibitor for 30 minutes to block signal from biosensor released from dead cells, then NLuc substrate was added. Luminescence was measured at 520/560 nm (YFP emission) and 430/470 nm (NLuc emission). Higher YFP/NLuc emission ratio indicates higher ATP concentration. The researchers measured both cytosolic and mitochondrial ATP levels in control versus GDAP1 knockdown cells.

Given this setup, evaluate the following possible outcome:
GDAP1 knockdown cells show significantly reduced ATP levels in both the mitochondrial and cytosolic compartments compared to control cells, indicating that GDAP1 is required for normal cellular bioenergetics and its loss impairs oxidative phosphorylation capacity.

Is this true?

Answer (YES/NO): NO